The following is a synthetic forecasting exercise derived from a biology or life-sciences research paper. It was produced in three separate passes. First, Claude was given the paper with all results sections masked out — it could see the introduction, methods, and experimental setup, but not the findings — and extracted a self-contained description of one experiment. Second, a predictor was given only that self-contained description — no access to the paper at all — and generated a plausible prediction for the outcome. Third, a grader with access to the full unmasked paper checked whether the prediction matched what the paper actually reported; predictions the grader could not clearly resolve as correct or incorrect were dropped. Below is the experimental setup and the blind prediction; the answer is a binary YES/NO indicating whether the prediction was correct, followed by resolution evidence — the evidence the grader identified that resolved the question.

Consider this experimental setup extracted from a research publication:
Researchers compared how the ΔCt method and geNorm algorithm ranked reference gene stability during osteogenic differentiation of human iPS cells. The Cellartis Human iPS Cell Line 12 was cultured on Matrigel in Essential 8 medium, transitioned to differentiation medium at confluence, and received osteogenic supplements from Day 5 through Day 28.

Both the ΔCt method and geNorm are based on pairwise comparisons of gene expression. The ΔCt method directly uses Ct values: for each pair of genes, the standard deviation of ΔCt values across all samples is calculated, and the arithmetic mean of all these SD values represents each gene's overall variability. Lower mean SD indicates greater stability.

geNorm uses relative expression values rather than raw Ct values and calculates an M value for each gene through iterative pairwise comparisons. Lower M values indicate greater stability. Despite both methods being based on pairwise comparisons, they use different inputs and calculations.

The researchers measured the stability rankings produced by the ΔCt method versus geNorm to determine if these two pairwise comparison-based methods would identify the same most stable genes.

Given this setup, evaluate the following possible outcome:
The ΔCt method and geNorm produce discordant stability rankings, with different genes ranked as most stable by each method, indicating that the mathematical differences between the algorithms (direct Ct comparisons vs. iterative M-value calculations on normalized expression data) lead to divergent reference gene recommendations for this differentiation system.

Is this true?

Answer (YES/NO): NO